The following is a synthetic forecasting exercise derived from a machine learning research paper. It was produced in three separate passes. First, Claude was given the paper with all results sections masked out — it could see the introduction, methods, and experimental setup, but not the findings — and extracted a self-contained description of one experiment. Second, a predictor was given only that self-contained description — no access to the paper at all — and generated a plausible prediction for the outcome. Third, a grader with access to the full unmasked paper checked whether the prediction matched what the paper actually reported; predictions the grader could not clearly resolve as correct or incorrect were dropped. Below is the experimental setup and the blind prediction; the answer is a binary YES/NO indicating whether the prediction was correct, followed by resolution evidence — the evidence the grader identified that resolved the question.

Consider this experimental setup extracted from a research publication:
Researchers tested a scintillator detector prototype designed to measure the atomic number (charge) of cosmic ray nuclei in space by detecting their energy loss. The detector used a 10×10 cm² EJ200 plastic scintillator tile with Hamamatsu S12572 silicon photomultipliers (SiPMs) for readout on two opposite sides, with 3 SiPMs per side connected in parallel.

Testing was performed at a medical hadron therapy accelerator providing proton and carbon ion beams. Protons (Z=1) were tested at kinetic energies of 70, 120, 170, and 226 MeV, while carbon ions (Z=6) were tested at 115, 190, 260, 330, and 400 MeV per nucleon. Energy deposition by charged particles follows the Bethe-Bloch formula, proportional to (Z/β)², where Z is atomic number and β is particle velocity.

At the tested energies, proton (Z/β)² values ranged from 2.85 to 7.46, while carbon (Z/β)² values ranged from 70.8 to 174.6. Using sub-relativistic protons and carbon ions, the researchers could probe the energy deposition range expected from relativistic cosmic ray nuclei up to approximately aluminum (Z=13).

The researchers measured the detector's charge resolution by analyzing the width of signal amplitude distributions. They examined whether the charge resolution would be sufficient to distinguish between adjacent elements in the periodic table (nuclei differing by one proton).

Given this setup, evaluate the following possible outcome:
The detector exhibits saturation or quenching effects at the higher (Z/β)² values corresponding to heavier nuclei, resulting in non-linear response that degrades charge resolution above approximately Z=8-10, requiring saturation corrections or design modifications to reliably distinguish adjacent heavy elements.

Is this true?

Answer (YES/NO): NO